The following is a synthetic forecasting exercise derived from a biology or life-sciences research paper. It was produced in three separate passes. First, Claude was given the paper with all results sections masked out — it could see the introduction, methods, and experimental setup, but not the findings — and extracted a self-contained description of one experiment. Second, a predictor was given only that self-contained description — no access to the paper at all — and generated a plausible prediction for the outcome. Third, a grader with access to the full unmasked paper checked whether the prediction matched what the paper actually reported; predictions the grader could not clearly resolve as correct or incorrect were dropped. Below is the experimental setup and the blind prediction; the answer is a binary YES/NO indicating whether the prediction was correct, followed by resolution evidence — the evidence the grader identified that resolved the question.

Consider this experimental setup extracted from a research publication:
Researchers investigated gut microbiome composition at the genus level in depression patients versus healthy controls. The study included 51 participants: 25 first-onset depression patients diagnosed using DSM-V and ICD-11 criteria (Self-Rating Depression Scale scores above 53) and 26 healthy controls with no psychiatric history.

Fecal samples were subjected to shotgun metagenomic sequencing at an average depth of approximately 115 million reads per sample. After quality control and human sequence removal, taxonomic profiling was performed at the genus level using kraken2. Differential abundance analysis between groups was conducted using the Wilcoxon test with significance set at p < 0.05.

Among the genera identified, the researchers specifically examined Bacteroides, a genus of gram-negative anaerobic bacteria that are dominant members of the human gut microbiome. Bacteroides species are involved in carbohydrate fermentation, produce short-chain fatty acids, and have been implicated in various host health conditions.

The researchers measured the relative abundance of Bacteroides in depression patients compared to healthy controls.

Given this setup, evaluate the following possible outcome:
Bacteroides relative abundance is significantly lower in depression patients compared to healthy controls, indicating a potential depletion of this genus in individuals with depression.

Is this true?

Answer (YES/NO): NO